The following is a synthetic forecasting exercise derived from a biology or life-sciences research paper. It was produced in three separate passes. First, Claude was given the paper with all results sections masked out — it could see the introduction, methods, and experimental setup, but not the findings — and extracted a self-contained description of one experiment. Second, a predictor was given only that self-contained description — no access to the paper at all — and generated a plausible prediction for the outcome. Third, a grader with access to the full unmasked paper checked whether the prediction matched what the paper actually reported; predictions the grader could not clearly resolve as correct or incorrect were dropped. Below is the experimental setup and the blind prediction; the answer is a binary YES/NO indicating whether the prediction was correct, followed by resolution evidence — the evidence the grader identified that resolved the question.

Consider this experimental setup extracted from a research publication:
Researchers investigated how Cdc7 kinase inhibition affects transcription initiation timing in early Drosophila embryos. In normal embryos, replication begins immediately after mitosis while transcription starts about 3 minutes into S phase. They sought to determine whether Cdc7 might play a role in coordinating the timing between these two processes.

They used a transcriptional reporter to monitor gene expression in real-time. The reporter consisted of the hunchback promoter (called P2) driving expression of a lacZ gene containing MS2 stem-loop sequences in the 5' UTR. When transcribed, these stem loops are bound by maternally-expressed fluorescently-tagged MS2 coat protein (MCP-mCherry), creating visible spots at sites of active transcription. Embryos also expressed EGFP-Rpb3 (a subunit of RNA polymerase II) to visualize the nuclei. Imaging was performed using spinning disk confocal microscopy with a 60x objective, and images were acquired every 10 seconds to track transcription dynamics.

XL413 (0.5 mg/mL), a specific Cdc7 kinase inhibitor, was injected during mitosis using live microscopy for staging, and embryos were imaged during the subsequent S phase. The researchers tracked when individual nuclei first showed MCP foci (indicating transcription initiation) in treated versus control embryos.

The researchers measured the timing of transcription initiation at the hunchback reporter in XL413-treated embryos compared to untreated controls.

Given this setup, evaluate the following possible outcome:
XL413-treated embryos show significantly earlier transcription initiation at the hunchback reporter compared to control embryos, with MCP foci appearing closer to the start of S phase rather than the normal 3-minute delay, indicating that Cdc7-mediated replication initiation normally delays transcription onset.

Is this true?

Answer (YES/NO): NO